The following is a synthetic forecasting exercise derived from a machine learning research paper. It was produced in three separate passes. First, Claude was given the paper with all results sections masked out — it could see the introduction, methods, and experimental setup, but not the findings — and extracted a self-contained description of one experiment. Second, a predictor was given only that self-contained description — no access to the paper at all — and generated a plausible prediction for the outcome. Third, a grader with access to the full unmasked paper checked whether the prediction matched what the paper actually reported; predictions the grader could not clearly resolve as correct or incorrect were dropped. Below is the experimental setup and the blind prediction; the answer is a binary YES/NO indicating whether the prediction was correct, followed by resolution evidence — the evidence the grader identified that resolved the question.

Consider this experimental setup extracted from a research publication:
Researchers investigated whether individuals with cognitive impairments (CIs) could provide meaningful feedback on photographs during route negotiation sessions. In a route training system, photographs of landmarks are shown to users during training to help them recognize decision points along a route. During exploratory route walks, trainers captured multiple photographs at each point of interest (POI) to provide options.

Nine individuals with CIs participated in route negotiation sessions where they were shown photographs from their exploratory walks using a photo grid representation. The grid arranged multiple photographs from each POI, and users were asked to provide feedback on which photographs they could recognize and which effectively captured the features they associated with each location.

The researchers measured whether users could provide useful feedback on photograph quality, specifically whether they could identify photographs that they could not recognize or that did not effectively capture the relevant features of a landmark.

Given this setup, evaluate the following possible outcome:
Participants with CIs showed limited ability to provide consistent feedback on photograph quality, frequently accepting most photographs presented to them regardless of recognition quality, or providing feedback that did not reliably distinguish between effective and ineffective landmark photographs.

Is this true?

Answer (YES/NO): NO